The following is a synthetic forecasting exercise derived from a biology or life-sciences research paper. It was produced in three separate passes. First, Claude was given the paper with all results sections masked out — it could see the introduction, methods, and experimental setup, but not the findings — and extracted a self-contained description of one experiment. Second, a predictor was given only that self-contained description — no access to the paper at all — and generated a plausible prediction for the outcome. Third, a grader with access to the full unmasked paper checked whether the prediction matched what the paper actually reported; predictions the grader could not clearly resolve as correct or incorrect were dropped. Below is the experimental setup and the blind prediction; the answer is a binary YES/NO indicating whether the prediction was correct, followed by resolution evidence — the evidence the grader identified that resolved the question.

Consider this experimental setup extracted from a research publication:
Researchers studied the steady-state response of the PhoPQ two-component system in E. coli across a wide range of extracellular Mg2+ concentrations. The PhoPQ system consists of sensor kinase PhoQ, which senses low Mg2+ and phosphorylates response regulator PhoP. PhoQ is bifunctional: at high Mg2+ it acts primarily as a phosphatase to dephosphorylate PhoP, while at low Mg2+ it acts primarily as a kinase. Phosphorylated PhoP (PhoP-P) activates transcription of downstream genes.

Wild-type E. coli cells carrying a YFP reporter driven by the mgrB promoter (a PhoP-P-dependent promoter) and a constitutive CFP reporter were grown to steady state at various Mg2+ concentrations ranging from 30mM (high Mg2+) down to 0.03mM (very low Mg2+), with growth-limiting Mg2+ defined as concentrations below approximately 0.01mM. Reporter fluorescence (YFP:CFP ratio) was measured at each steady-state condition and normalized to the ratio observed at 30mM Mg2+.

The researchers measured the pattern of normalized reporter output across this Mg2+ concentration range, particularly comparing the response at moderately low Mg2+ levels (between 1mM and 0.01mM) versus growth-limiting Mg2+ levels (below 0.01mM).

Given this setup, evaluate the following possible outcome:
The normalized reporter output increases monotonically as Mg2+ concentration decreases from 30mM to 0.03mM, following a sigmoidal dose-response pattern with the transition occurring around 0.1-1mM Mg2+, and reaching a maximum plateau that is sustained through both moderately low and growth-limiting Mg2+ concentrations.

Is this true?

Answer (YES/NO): NO